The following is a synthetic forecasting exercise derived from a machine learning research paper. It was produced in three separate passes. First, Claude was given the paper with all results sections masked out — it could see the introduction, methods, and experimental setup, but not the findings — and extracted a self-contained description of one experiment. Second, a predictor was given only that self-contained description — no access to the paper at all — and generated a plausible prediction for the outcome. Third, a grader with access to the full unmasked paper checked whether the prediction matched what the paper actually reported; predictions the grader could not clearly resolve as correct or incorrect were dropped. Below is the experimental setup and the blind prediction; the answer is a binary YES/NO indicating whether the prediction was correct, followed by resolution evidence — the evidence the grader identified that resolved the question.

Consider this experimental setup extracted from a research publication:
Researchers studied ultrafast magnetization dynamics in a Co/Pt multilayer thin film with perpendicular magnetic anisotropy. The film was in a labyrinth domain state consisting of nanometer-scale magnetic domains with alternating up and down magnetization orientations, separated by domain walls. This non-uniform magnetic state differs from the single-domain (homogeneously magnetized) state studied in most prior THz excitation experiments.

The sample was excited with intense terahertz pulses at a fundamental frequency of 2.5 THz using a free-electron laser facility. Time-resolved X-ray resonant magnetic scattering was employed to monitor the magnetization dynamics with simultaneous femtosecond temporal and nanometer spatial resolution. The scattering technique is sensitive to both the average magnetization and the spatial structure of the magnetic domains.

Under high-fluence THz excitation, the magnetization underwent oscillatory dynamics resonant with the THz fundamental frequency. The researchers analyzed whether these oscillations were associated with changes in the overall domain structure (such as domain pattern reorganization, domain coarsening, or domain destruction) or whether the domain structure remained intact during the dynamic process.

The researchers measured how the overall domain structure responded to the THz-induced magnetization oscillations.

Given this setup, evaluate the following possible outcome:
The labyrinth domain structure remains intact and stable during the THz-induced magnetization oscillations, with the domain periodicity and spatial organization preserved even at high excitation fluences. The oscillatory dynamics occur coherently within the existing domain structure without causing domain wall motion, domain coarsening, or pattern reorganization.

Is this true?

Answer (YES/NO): YES